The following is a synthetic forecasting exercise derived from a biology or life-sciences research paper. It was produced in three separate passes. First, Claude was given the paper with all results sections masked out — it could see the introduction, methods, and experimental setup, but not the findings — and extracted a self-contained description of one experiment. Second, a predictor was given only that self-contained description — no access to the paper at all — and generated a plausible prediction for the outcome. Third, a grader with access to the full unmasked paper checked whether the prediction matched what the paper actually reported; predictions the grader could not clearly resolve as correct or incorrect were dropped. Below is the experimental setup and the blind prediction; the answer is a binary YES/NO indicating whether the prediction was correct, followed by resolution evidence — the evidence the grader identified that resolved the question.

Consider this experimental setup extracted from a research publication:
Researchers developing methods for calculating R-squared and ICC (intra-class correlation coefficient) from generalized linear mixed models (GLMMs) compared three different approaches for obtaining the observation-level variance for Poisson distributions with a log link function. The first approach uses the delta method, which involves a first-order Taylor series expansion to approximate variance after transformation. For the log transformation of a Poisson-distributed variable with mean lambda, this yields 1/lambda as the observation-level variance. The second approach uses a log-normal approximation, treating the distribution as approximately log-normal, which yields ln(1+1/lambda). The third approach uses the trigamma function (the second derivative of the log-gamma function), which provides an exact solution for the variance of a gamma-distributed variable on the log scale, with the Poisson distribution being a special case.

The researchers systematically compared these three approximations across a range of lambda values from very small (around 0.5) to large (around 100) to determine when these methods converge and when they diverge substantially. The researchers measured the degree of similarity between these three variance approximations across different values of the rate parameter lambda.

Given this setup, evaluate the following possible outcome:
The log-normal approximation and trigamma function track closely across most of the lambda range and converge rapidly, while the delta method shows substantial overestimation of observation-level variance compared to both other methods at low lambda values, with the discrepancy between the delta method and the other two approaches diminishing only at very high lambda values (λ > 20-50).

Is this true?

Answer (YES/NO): NO